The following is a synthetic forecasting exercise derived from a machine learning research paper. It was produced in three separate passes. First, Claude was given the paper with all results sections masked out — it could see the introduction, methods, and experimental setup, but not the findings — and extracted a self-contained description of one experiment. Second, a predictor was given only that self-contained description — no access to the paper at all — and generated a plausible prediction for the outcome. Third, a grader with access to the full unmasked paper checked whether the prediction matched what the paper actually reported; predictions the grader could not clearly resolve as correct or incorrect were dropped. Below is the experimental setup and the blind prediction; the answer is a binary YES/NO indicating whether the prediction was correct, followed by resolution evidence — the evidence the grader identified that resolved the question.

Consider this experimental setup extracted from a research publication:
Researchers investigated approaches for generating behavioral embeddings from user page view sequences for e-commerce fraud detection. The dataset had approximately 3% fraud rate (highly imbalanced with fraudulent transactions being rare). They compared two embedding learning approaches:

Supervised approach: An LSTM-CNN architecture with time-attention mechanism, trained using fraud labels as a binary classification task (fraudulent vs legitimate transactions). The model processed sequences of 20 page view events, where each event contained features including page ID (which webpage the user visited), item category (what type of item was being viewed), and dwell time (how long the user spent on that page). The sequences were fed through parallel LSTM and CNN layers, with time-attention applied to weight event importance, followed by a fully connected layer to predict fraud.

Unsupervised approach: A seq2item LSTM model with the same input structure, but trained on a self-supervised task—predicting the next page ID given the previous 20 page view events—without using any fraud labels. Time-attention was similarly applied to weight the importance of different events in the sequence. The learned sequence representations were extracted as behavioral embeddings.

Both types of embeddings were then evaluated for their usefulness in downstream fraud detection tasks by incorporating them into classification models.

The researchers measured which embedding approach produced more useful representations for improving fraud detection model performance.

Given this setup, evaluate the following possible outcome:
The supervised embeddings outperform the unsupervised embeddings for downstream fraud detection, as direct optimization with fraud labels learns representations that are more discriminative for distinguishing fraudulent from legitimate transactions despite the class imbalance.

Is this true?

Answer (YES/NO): NO